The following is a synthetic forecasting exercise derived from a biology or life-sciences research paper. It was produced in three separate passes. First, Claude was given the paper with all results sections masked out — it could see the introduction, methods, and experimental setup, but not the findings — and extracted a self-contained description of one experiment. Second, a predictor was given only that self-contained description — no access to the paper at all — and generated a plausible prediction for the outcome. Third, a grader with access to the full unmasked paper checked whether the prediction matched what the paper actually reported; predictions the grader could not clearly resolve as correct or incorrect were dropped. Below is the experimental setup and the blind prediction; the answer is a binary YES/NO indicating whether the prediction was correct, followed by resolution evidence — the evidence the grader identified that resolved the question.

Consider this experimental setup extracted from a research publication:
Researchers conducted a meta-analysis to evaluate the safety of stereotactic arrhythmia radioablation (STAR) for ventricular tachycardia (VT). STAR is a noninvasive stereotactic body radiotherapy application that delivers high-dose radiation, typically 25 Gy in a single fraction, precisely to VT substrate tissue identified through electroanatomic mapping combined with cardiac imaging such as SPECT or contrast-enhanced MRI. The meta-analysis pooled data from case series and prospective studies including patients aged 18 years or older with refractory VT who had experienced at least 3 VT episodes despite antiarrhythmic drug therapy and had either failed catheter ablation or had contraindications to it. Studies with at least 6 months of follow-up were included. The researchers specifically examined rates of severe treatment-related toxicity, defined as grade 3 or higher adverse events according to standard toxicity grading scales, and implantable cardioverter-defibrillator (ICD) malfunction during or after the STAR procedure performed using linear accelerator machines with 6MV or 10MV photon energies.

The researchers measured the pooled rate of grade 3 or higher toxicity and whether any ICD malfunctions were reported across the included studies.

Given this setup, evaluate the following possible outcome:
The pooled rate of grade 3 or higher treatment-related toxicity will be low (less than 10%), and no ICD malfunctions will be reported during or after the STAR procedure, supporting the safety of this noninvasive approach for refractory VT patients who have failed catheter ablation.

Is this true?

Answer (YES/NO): YES